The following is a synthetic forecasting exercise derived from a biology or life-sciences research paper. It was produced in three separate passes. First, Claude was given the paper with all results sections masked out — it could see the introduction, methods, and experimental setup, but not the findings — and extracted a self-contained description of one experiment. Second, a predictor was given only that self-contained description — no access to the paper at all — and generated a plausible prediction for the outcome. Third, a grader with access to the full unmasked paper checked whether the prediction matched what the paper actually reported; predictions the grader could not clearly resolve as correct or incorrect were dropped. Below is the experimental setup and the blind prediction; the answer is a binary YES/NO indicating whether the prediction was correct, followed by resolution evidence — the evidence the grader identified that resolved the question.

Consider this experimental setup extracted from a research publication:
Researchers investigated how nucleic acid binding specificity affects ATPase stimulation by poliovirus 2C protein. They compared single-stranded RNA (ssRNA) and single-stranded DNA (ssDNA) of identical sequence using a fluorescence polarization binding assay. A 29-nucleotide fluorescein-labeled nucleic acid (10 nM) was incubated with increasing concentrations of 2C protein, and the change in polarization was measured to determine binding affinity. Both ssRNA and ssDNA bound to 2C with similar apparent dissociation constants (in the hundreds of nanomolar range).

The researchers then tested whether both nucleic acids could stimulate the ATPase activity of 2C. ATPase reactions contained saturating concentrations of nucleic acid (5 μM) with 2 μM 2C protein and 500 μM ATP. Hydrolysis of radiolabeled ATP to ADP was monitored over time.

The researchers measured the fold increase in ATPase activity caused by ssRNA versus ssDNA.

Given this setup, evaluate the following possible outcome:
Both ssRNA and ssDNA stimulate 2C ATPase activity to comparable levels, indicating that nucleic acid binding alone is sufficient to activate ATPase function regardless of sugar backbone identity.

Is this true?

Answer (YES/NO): NO